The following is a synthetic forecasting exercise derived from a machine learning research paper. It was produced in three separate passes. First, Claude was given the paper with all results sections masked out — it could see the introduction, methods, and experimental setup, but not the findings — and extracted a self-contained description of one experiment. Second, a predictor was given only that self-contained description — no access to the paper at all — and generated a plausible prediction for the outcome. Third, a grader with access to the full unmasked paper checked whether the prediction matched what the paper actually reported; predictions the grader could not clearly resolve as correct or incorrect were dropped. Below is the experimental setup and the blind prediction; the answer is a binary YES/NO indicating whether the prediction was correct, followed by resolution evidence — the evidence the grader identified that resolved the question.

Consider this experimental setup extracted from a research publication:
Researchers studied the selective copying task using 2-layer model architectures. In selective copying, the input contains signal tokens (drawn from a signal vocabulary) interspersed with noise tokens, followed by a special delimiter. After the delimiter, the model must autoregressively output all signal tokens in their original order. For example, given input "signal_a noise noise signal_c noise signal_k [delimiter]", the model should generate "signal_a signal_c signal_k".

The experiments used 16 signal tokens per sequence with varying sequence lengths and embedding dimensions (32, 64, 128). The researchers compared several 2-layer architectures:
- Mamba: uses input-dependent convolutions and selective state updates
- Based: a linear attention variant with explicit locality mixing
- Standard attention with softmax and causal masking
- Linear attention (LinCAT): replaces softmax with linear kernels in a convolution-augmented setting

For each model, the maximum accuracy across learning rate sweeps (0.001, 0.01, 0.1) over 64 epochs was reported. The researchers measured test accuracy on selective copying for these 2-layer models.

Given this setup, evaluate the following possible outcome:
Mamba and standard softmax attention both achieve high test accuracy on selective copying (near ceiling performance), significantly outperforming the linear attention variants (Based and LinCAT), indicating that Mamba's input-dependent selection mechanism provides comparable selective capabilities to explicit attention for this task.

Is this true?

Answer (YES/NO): NO